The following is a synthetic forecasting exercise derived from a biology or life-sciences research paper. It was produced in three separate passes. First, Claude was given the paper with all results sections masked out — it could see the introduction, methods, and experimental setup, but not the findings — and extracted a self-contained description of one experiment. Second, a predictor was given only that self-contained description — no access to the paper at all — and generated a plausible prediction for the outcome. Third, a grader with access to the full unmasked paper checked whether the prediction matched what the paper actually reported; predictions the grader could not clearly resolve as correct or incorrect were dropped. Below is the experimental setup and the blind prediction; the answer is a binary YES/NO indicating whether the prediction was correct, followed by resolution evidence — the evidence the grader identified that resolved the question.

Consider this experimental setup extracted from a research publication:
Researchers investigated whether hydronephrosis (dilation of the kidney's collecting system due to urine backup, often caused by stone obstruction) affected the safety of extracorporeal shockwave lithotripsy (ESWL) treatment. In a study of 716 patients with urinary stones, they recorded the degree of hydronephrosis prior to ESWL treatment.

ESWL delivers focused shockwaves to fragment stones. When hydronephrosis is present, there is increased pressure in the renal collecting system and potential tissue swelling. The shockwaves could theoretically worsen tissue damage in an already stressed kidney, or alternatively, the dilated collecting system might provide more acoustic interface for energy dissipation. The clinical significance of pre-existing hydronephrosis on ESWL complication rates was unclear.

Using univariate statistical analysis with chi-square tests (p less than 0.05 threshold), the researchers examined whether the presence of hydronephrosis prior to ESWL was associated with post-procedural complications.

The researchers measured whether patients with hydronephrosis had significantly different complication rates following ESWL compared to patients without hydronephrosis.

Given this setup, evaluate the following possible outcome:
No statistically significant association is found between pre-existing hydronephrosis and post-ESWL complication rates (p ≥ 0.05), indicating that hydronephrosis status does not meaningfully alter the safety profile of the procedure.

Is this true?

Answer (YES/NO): NO